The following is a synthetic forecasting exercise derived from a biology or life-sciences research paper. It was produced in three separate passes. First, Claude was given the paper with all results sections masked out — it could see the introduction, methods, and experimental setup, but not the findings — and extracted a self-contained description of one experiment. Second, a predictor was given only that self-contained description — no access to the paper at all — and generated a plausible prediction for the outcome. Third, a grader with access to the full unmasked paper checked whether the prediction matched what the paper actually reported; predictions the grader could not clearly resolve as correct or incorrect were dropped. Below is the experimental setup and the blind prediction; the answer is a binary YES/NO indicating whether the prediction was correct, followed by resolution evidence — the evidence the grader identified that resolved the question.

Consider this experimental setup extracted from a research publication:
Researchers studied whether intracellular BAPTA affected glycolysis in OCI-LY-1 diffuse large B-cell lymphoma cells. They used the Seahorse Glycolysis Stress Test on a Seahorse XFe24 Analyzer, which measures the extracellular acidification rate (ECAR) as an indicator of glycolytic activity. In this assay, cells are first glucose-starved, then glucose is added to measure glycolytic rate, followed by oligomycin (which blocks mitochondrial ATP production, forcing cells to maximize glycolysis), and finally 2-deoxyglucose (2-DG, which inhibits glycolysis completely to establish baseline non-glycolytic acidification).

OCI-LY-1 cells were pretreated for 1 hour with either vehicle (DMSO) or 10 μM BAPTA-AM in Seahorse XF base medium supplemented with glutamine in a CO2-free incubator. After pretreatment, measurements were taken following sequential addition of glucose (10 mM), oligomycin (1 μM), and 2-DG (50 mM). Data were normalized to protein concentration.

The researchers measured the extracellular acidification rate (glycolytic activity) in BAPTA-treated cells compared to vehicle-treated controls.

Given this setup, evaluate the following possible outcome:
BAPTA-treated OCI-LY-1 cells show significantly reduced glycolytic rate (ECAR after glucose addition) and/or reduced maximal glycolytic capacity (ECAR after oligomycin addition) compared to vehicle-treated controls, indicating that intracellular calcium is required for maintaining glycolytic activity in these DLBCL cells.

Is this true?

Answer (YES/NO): NO